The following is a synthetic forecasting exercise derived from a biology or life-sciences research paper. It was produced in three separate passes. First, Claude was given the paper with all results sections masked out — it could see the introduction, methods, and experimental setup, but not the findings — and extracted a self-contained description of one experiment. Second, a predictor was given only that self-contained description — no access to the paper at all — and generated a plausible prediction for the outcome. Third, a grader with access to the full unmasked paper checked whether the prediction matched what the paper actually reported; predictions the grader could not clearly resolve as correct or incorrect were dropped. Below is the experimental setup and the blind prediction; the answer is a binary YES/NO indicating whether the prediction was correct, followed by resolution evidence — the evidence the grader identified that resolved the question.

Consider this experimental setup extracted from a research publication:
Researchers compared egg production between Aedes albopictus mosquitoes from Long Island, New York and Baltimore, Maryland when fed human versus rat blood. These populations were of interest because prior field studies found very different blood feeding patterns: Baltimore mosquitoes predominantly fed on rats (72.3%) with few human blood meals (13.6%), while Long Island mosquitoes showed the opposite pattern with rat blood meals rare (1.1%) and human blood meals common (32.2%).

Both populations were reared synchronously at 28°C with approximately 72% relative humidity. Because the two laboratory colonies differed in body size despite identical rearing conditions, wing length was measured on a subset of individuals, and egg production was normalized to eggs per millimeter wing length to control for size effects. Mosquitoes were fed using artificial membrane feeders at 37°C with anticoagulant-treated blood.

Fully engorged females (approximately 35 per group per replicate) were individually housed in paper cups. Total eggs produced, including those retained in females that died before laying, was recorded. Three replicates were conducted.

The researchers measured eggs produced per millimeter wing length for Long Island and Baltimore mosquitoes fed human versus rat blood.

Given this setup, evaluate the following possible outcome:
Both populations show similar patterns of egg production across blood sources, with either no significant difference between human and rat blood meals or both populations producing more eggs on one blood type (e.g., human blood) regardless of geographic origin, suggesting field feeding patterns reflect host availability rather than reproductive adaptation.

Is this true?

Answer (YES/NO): NO